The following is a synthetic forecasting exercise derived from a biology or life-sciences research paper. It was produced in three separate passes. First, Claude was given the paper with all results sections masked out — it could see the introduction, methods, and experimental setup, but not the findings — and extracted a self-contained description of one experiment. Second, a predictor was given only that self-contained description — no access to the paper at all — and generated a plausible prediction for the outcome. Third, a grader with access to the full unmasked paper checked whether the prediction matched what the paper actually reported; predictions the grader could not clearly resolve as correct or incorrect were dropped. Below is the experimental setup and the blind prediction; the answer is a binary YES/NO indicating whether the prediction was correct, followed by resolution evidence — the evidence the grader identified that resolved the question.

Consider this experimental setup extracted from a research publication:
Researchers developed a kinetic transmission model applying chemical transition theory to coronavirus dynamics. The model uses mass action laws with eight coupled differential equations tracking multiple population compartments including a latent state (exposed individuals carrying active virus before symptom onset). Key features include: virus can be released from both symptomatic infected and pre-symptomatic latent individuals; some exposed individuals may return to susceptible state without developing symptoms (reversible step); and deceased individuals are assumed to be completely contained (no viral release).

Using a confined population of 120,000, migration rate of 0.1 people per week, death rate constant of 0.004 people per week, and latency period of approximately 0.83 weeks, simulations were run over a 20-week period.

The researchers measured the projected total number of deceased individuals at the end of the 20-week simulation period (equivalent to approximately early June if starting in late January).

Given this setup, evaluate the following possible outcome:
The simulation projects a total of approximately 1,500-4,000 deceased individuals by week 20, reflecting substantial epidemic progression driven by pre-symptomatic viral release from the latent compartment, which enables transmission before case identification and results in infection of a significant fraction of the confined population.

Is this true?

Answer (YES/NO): YES